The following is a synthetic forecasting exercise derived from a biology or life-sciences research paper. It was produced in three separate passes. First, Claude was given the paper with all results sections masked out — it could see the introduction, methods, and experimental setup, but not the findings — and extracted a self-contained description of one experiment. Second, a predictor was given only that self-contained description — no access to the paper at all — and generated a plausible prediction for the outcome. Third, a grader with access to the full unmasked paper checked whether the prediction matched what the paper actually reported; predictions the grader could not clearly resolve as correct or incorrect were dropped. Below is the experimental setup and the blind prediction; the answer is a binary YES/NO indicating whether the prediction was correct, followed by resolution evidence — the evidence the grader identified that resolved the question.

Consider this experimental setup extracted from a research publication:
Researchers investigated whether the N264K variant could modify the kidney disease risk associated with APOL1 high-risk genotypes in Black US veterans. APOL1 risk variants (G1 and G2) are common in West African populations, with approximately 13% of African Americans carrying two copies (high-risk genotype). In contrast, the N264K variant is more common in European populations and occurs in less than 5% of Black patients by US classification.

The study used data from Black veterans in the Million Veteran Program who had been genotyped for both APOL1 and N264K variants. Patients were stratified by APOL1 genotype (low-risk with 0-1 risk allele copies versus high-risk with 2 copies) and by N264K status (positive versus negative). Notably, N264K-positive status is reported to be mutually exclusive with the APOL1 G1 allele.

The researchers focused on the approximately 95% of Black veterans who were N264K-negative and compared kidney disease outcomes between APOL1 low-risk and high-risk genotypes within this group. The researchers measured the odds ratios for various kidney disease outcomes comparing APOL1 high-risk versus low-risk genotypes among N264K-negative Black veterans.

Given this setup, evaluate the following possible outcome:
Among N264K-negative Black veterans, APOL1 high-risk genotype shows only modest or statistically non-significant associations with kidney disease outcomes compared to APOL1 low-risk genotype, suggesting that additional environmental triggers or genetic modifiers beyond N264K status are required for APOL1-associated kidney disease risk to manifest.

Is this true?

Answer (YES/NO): YES